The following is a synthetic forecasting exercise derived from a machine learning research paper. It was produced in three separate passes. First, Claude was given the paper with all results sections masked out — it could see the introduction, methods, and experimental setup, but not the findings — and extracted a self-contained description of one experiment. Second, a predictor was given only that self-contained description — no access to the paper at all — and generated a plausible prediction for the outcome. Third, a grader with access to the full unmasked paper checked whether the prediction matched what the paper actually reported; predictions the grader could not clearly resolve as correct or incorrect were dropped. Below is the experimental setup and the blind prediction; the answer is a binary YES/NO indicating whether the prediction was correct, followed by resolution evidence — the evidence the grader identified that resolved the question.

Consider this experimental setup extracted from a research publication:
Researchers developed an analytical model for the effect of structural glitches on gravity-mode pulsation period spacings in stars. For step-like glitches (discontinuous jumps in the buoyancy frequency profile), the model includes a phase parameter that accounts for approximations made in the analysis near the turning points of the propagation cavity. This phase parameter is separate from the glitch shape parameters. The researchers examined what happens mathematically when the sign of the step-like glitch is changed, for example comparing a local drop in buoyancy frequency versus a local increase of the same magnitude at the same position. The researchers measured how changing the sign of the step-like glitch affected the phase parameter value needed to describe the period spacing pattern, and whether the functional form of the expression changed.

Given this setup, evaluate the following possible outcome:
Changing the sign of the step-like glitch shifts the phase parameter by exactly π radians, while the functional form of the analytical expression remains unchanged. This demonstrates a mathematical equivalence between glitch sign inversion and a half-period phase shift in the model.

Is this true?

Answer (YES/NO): NO